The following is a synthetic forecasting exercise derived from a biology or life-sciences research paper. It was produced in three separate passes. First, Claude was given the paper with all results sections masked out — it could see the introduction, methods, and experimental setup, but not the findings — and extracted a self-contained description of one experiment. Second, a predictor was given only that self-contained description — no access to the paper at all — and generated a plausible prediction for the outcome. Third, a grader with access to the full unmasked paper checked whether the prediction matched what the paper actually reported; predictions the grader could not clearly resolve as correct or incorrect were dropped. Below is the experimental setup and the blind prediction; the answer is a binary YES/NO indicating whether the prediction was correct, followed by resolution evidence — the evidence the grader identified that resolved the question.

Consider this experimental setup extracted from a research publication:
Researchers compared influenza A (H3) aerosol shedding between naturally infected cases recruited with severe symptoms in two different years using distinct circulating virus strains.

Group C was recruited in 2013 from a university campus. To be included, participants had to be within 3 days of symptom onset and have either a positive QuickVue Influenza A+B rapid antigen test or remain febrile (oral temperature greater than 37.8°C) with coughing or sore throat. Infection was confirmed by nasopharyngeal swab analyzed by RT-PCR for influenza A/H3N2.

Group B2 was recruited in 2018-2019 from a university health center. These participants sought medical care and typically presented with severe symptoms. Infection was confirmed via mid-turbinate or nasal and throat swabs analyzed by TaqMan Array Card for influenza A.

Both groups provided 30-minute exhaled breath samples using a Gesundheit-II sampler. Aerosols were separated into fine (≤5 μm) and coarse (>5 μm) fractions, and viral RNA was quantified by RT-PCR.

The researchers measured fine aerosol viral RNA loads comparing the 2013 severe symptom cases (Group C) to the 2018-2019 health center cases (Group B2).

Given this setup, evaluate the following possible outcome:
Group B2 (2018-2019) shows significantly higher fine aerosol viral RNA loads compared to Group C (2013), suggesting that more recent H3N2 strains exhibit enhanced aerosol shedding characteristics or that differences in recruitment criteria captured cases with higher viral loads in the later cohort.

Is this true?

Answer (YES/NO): NO